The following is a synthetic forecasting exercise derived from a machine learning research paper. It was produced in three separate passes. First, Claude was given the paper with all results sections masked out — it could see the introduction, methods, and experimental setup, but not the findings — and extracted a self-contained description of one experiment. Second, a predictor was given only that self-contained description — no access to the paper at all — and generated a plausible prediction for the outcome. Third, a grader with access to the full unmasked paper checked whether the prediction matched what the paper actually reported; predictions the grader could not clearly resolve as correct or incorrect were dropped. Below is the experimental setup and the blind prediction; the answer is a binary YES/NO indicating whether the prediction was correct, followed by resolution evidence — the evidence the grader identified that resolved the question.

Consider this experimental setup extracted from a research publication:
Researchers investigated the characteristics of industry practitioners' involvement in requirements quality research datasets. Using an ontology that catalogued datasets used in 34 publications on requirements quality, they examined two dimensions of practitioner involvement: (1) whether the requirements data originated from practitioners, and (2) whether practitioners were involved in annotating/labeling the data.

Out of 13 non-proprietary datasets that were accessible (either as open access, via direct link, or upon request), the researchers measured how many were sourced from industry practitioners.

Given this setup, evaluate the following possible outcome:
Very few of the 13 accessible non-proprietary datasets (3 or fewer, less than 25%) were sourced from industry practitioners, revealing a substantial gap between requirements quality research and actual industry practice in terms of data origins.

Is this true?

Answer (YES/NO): NO